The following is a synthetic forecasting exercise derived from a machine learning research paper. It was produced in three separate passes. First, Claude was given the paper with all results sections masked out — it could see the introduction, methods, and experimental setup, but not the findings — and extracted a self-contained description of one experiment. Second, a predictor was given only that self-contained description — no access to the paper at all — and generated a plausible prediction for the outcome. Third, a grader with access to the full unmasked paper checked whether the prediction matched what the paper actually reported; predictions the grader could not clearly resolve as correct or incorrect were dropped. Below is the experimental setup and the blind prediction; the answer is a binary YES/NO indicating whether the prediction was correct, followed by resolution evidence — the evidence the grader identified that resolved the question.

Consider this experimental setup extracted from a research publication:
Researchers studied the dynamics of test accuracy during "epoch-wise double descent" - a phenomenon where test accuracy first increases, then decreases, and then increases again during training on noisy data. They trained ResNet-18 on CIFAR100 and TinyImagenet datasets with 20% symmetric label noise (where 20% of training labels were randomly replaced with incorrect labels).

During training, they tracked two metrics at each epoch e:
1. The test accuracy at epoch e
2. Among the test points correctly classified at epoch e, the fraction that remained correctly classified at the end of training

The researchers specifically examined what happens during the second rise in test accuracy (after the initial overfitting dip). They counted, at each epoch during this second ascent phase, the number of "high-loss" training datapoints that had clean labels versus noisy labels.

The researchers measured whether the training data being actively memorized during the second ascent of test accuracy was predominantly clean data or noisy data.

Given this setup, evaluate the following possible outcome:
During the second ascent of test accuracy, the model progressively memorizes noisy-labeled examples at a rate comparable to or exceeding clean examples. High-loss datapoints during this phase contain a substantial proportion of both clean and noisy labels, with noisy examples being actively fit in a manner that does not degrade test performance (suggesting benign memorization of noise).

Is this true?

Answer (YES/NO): NO